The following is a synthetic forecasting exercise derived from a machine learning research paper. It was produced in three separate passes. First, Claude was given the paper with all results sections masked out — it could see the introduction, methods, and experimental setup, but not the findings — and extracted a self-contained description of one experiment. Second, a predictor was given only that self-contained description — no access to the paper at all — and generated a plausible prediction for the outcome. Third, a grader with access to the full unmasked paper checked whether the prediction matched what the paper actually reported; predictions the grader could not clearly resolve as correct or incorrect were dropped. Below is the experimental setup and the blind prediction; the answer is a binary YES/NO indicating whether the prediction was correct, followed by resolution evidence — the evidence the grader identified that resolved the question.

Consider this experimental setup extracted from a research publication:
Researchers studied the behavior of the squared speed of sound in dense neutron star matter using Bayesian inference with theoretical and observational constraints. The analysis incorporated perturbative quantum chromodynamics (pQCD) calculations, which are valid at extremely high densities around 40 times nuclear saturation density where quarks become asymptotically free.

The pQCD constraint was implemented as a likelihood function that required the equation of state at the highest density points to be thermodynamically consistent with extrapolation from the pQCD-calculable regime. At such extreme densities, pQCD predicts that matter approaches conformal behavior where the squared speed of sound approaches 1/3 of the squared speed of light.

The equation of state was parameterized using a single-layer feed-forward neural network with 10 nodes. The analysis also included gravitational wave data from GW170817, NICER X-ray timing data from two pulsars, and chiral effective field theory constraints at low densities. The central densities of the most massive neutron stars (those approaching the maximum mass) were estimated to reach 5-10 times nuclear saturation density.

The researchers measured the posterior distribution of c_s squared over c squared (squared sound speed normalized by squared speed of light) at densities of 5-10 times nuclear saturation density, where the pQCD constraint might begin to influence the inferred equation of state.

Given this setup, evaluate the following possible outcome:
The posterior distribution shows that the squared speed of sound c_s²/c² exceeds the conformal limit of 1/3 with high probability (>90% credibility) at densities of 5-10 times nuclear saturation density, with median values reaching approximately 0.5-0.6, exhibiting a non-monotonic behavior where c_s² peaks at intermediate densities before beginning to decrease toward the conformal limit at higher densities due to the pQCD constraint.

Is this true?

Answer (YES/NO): NO